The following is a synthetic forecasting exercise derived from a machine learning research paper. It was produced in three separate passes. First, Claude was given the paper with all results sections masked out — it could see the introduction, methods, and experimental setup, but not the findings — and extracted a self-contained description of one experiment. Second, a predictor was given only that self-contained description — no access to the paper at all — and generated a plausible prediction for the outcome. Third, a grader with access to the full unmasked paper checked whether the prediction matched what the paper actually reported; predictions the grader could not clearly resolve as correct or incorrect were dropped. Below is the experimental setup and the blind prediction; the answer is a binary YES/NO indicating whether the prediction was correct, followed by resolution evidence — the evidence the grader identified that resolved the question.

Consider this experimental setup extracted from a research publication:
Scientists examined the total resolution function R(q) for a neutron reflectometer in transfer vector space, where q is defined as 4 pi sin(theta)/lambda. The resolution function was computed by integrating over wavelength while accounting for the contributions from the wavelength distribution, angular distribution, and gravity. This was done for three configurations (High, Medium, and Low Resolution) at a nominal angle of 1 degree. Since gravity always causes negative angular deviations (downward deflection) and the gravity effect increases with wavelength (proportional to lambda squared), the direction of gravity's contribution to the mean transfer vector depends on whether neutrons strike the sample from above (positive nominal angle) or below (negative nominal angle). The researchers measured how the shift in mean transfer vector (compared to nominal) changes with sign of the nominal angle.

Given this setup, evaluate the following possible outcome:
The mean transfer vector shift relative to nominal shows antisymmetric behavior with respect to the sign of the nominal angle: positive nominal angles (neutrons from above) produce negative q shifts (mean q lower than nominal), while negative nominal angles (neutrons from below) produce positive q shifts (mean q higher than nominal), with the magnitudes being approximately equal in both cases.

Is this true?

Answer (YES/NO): NO